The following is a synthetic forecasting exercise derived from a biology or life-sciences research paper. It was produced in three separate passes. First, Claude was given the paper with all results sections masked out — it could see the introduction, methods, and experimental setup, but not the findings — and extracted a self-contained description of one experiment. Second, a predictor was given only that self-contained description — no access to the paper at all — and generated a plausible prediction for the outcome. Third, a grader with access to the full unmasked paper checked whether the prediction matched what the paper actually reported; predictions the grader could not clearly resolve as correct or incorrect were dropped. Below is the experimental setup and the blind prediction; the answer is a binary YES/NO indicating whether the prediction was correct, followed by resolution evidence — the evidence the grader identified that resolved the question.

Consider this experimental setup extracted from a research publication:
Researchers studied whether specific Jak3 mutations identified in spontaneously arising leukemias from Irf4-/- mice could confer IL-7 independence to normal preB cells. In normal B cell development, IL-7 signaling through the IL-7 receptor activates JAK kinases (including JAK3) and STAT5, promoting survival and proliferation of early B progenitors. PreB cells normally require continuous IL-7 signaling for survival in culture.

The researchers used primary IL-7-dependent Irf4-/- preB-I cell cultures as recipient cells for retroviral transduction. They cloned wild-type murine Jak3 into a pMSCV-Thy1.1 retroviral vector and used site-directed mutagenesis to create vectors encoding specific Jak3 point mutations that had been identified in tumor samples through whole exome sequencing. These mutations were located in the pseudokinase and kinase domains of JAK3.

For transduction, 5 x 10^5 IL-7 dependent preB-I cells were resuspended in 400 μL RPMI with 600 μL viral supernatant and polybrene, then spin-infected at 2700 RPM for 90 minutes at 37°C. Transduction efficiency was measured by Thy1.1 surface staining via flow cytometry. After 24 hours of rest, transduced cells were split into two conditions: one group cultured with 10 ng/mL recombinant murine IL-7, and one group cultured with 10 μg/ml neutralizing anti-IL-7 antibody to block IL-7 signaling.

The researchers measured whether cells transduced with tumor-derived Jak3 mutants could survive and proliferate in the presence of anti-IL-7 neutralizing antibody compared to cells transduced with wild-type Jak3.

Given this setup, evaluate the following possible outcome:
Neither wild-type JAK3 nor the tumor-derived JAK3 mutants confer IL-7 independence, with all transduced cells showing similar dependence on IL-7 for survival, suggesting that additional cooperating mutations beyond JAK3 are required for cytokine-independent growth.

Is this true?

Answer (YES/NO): NO